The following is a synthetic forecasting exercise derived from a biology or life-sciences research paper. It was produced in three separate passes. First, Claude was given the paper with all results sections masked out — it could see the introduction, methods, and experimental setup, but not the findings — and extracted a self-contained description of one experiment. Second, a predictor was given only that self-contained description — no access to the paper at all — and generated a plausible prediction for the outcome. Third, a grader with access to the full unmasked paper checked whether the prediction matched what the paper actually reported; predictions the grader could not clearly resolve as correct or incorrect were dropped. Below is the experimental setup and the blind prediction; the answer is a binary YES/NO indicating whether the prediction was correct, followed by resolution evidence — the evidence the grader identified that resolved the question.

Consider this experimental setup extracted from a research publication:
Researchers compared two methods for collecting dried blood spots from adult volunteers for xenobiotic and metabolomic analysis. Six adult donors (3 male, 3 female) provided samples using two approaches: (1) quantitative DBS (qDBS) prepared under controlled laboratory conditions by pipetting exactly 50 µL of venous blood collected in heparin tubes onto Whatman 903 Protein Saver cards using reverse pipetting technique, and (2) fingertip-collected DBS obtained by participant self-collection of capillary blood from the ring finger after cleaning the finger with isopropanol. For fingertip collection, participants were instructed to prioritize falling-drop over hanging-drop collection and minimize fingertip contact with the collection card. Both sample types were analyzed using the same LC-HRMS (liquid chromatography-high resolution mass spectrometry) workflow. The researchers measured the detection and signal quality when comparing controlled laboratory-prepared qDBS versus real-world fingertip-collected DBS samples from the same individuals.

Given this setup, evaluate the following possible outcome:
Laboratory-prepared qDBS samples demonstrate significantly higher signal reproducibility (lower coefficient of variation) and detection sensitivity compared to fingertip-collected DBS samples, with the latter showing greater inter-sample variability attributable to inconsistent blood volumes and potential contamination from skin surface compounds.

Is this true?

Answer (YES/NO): NO